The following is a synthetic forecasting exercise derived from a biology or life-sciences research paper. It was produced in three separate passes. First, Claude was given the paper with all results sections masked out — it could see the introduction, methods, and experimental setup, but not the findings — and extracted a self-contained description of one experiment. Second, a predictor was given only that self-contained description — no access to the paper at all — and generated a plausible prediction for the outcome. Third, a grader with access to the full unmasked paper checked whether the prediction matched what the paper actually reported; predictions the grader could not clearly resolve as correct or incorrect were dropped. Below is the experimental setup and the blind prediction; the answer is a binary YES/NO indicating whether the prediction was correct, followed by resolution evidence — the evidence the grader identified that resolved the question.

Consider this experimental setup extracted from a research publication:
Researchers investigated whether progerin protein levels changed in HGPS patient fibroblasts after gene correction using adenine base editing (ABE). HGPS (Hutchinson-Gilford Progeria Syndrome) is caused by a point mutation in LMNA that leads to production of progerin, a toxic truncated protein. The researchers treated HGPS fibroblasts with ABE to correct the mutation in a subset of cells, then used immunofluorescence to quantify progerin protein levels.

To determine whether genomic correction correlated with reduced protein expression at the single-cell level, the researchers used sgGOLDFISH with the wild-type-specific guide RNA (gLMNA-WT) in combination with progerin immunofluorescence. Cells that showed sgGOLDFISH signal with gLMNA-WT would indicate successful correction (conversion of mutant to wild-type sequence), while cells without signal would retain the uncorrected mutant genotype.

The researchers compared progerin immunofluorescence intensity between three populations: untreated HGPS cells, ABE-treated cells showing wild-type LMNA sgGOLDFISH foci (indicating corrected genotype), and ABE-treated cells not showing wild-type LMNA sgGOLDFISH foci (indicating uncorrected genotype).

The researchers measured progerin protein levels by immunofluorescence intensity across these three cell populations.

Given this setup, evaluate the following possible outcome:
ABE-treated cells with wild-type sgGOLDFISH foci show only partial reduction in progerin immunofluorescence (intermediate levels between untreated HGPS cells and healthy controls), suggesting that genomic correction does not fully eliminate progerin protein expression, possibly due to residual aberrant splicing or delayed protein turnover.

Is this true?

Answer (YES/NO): NO